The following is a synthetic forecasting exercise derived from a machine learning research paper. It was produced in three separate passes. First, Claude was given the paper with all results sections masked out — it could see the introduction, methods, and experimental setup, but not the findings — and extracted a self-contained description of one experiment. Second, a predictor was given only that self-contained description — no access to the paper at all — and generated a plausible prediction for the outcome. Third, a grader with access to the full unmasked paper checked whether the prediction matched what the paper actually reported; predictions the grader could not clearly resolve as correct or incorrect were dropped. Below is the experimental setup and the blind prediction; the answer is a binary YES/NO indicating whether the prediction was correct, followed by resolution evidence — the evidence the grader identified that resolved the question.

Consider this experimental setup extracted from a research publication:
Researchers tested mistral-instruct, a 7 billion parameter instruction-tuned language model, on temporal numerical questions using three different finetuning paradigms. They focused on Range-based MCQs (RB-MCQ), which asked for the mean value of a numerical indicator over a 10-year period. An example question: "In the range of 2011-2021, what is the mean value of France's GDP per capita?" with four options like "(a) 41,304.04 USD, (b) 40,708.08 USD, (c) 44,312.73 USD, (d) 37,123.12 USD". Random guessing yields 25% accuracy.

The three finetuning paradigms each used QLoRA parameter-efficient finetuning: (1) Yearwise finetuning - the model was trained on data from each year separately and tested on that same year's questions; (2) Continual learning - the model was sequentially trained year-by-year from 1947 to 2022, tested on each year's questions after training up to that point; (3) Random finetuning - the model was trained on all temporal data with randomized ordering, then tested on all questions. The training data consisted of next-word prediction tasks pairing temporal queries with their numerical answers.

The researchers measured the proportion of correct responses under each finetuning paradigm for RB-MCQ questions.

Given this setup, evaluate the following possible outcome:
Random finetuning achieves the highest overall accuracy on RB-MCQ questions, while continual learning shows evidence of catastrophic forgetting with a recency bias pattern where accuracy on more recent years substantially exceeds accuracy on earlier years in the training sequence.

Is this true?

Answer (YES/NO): NO